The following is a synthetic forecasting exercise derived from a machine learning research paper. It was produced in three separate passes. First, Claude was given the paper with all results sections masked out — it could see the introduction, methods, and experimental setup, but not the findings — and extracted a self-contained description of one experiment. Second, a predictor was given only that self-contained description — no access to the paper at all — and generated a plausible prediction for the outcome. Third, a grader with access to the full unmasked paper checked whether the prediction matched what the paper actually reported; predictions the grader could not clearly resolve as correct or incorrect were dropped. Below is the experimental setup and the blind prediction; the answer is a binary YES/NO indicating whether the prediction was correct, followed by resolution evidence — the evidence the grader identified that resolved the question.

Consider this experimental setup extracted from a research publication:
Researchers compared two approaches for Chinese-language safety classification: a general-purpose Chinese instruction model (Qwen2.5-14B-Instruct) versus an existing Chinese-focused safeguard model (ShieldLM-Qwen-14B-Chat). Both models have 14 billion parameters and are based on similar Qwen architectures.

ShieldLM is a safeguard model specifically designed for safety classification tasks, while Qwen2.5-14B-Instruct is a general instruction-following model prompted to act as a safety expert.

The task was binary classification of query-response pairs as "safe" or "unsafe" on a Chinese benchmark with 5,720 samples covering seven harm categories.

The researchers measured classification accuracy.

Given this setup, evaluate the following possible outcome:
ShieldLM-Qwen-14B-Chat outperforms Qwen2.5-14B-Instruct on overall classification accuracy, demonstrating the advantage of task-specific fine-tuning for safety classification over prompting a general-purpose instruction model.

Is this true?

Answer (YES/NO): NO